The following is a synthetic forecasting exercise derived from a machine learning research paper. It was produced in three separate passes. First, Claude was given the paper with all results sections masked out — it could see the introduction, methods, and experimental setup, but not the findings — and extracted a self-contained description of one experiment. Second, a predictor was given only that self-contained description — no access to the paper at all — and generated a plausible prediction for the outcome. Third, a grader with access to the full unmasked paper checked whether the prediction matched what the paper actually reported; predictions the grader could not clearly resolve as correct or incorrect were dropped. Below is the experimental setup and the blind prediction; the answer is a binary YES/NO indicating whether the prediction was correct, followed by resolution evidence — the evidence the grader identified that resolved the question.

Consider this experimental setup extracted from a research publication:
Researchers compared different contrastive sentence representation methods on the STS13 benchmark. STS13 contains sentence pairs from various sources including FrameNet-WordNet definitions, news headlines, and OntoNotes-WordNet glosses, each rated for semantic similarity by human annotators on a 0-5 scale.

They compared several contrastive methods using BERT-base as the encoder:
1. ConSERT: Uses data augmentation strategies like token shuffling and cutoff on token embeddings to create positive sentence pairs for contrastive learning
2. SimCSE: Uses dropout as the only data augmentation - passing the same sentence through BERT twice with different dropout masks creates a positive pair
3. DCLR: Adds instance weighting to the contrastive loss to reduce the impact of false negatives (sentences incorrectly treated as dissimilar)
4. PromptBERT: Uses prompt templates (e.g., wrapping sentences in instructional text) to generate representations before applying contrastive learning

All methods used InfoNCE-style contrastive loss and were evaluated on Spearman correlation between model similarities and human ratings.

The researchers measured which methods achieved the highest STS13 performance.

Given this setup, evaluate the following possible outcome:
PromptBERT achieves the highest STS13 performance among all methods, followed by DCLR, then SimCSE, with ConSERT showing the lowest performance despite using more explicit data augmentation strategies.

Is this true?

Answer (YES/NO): YES